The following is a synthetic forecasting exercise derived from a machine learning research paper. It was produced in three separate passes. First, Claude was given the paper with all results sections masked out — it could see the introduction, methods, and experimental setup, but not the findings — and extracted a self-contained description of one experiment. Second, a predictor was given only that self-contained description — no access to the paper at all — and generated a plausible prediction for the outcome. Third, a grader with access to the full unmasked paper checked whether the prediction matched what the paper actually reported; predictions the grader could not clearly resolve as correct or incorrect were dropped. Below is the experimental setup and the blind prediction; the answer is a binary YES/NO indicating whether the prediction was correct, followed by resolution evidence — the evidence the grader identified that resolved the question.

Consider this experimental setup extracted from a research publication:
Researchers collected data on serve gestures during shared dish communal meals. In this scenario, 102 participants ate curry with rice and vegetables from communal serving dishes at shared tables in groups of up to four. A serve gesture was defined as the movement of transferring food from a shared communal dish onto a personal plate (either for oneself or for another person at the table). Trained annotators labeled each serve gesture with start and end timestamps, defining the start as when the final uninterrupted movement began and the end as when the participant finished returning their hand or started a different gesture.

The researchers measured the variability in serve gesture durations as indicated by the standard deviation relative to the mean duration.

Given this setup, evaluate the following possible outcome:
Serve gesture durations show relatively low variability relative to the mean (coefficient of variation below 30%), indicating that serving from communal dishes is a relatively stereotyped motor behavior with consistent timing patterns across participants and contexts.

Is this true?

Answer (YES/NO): NO